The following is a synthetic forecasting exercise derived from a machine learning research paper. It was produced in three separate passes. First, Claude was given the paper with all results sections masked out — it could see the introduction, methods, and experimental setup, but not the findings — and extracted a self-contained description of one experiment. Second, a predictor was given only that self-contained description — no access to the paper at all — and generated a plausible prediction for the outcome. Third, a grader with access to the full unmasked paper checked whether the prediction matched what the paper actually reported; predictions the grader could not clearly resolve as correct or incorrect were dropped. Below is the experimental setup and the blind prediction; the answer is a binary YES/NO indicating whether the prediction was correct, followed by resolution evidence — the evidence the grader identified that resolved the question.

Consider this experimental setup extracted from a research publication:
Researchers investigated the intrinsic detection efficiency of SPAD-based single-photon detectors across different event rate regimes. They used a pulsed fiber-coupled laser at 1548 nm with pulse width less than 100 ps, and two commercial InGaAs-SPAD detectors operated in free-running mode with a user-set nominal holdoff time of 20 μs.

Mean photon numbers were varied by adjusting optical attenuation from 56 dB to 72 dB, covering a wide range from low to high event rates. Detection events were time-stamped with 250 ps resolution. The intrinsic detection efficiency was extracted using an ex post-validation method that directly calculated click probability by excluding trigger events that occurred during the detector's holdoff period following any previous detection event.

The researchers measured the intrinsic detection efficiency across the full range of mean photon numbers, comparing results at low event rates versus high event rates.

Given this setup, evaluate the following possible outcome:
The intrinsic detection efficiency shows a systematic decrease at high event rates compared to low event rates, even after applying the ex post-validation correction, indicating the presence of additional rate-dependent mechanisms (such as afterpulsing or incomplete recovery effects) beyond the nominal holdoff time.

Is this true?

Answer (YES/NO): YES